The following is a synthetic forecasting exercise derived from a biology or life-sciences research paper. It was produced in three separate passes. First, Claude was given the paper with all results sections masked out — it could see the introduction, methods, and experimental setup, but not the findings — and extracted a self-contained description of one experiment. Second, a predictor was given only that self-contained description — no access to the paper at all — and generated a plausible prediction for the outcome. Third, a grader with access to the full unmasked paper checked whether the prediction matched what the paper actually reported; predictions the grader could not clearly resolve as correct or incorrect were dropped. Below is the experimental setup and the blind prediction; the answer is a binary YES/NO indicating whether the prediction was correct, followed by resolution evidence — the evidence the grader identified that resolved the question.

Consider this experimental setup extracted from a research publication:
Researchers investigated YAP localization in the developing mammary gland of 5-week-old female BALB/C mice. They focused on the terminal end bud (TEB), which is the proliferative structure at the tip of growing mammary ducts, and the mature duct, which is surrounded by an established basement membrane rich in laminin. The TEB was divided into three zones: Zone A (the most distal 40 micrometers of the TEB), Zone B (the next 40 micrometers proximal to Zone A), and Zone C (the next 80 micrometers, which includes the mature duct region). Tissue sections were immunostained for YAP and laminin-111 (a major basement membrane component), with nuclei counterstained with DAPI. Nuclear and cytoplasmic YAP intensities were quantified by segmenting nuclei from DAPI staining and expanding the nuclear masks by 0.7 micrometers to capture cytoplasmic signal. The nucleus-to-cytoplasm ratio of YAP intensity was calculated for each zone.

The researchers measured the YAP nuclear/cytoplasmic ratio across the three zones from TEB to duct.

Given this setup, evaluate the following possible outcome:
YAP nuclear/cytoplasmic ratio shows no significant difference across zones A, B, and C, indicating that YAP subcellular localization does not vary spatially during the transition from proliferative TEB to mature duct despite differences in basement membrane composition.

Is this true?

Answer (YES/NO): NO